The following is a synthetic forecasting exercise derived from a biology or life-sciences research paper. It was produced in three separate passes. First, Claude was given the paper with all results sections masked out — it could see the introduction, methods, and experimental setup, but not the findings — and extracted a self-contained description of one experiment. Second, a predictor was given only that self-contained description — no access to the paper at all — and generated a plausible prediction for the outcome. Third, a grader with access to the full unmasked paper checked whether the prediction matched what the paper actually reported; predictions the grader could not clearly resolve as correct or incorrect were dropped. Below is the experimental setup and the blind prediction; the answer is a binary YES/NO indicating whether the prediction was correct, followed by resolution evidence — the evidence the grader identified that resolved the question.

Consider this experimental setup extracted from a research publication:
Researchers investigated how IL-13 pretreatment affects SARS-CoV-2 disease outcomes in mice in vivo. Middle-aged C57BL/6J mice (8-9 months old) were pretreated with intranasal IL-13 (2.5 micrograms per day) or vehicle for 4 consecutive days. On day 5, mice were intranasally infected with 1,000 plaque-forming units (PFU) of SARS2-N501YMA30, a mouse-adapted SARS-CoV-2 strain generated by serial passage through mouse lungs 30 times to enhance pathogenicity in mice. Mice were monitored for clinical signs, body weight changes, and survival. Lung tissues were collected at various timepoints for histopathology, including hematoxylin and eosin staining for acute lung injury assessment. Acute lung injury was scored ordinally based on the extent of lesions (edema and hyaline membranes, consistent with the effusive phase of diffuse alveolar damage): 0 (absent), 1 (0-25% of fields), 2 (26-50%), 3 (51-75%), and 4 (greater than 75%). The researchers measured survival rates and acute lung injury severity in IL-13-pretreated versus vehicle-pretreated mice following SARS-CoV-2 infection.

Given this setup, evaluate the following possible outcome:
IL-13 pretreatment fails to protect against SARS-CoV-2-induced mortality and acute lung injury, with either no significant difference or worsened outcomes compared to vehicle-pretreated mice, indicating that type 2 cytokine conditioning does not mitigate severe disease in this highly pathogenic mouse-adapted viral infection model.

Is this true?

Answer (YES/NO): YES